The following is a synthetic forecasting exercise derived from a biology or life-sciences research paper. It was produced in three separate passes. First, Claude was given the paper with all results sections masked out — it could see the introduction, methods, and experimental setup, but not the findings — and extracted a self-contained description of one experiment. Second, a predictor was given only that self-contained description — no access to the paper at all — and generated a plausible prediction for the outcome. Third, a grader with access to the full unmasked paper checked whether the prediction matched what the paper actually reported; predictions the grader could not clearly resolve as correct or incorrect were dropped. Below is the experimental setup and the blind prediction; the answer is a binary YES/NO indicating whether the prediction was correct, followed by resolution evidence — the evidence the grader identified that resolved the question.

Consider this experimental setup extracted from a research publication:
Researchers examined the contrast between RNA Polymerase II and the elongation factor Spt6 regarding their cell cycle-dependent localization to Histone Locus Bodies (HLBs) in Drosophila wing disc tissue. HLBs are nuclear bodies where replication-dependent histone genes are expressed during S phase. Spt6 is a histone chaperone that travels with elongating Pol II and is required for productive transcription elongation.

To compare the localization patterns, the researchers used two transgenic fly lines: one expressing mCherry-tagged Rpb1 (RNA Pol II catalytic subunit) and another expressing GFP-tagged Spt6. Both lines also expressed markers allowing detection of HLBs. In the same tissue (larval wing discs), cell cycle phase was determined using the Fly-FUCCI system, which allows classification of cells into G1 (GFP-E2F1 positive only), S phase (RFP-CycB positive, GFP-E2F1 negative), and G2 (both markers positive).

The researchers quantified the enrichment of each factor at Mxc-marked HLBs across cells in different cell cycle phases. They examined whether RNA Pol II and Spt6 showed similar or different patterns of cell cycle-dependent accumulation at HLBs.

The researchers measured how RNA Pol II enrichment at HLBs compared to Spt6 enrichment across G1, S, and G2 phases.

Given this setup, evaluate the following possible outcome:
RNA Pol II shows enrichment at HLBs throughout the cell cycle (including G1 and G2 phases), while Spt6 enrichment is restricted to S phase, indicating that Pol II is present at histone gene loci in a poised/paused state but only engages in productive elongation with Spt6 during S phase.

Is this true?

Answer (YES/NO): YES